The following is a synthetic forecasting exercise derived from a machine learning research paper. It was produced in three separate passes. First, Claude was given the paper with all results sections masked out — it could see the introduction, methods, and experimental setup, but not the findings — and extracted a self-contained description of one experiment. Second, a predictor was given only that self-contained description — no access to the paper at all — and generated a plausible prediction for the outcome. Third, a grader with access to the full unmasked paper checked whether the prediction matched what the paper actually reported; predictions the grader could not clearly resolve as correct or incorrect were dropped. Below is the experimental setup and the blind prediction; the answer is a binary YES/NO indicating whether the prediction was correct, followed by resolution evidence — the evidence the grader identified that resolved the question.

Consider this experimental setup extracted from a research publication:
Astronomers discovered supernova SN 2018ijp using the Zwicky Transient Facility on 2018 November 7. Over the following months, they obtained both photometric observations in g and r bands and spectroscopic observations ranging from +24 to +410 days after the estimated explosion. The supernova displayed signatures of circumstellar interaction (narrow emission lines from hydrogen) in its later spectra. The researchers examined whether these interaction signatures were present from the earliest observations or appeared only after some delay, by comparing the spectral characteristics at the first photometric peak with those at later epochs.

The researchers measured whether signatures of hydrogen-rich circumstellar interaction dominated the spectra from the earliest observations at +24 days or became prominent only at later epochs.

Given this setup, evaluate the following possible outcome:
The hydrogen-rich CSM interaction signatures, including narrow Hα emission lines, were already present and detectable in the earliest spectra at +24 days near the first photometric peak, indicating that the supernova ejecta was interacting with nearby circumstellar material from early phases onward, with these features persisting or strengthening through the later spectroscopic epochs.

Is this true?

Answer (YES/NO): YES